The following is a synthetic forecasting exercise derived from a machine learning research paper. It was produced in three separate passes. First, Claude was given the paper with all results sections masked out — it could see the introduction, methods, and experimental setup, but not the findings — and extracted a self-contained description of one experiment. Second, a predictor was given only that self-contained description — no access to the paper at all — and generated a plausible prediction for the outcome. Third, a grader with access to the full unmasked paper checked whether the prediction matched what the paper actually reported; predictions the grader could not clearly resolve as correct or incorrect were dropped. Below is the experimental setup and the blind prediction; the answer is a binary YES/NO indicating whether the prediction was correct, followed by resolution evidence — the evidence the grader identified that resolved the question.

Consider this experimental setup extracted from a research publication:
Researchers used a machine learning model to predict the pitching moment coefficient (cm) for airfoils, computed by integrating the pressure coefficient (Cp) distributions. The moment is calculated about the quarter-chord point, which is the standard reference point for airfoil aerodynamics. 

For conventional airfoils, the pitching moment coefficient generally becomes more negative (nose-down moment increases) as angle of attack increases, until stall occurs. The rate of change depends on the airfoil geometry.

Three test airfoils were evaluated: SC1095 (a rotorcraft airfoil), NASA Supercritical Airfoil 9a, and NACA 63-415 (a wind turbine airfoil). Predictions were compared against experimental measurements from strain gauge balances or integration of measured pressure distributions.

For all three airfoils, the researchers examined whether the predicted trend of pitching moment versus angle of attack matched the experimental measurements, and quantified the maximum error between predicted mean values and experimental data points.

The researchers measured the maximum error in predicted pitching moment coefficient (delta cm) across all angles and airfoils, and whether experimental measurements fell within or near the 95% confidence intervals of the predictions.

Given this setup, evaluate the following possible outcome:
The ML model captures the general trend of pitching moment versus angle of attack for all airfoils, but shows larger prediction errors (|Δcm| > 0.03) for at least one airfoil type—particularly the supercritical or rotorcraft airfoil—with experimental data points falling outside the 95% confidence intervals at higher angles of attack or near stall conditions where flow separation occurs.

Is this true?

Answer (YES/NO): NO